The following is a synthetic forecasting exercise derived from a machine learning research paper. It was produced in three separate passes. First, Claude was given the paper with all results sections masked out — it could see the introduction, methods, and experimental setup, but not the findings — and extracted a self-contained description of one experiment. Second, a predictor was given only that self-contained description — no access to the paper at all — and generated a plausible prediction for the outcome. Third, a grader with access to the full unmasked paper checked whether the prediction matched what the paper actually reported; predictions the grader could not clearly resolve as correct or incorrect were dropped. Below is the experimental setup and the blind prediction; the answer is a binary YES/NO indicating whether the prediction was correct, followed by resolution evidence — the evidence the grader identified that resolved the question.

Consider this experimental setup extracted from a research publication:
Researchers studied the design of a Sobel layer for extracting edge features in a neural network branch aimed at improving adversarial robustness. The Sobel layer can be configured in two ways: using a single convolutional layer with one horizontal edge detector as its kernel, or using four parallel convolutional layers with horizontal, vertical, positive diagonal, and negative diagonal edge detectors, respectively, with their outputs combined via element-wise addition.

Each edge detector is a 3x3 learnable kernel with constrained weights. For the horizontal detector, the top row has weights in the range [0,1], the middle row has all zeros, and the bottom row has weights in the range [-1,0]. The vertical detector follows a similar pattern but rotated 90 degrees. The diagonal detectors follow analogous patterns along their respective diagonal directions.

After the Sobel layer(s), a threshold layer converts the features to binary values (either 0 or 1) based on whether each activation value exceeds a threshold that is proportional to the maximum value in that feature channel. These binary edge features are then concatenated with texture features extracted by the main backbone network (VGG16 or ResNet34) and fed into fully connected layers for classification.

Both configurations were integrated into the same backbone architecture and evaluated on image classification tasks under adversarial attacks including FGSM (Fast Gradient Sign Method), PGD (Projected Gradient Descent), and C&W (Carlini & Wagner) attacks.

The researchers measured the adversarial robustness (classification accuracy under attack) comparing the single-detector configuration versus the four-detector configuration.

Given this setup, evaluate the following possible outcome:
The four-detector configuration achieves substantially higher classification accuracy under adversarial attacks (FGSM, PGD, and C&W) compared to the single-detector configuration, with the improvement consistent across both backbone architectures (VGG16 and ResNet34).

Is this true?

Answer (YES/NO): NO